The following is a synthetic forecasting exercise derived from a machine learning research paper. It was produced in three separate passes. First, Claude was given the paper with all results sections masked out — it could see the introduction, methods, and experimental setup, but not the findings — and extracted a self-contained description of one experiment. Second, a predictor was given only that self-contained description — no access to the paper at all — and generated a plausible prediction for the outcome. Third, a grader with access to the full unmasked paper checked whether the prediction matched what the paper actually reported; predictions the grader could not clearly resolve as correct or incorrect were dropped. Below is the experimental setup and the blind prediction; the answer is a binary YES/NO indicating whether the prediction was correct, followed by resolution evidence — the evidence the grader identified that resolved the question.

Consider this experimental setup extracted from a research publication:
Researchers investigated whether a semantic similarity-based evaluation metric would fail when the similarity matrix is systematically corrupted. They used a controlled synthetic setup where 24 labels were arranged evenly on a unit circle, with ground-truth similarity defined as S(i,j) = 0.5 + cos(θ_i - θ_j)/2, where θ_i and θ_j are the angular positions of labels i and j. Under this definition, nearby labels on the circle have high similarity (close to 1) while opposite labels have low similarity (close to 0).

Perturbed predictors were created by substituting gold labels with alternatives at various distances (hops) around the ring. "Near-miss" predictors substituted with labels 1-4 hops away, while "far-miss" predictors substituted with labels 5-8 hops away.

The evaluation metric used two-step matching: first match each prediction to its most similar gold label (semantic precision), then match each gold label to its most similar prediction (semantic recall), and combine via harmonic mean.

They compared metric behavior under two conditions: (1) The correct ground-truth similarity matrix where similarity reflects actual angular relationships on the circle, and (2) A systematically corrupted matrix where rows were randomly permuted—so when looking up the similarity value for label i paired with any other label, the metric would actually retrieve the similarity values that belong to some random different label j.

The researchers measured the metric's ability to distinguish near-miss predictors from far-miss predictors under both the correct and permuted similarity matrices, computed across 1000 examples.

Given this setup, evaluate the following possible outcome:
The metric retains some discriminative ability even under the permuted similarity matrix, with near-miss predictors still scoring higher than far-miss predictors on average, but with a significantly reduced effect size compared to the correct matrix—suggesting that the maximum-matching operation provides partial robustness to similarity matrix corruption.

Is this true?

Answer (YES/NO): NO